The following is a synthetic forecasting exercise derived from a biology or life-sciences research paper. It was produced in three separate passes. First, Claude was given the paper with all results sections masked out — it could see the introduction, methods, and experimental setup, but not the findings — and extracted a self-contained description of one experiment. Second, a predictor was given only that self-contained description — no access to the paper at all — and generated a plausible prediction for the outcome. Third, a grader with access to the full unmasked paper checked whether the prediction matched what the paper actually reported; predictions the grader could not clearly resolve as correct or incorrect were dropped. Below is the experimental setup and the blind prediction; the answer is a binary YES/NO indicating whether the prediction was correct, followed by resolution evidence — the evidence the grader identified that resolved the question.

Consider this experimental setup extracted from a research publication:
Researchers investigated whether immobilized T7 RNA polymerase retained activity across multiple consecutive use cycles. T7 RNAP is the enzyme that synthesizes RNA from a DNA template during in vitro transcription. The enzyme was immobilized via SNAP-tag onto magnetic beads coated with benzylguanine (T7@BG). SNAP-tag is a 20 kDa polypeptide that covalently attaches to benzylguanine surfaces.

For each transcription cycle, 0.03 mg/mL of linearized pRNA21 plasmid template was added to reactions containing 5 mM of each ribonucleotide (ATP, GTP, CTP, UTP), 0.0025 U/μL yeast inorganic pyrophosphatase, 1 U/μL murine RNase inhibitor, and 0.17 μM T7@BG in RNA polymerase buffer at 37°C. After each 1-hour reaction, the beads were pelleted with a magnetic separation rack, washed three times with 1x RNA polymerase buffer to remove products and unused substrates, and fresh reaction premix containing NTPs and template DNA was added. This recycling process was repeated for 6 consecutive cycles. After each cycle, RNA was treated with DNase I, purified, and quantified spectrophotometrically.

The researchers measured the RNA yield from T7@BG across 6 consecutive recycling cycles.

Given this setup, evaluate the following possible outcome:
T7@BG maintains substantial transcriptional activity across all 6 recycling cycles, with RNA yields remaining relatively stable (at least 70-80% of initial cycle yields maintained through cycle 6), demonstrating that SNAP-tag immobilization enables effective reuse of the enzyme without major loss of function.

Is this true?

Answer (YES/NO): NO